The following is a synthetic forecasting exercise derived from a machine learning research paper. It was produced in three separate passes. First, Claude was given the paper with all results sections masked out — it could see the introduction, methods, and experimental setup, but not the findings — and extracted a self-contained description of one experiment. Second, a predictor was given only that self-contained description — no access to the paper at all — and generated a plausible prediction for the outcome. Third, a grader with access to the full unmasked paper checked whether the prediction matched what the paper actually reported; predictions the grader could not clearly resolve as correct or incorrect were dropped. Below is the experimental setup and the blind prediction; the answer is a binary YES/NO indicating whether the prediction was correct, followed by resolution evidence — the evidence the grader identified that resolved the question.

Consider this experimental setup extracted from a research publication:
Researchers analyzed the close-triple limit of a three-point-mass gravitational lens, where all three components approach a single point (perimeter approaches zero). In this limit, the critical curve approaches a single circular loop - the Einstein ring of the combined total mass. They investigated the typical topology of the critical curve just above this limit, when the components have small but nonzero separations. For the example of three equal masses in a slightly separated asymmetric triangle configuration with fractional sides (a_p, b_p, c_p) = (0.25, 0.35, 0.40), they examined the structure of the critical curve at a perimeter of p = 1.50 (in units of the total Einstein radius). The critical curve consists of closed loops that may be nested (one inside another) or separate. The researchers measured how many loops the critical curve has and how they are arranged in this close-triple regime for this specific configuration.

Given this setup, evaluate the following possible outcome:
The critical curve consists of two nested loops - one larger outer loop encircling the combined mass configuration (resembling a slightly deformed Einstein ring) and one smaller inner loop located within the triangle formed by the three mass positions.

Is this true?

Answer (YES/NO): NO